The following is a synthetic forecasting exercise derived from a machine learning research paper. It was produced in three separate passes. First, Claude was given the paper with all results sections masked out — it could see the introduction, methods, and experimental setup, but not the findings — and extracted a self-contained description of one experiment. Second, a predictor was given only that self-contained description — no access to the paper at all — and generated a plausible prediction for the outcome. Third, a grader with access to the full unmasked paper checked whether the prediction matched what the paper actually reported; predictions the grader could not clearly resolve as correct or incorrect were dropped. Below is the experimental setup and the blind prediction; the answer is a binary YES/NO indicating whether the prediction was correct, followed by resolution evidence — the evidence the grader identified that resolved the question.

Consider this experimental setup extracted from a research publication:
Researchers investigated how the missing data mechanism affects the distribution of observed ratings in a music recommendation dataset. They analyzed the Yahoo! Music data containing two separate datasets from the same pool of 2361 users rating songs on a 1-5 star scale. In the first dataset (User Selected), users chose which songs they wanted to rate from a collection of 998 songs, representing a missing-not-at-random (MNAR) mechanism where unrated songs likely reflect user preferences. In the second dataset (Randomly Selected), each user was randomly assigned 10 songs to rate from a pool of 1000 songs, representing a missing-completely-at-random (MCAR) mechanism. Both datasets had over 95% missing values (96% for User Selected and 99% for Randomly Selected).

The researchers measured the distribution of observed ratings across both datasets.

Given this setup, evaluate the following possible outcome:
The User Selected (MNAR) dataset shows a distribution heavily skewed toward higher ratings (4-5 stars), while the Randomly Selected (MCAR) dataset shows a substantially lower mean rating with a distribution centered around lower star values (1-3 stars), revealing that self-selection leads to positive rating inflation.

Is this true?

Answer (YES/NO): NO